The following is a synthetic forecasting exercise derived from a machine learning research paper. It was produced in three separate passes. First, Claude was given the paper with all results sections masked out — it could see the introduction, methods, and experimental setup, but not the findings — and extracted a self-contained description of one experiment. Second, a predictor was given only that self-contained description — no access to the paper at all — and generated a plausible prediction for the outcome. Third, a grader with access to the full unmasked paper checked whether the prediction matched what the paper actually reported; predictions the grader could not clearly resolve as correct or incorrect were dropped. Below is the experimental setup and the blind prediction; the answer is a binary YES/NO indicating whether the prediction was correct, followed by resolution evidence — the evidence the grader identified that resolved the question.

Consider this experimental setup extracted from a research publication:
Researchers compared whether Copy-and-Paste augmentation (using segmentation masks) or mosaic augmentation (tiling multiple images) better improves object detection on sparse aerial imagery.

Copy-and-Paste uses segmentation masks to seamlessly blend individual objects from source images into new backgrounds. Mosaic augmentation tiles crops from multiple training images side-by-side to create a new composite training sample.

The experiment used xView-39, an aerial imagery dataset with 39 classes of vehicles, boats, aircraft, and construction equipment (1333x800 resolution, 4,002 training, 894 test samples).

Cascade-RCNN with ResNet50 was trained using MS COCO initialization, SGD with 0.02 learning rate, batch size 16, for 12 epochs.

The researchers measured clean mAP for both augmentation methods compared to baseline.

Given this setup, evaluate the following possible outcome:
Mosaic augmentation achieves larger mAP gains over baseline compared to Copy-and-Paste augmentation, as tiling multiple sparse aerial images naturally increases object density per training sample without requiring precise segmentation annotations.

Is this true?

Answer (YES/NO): YES